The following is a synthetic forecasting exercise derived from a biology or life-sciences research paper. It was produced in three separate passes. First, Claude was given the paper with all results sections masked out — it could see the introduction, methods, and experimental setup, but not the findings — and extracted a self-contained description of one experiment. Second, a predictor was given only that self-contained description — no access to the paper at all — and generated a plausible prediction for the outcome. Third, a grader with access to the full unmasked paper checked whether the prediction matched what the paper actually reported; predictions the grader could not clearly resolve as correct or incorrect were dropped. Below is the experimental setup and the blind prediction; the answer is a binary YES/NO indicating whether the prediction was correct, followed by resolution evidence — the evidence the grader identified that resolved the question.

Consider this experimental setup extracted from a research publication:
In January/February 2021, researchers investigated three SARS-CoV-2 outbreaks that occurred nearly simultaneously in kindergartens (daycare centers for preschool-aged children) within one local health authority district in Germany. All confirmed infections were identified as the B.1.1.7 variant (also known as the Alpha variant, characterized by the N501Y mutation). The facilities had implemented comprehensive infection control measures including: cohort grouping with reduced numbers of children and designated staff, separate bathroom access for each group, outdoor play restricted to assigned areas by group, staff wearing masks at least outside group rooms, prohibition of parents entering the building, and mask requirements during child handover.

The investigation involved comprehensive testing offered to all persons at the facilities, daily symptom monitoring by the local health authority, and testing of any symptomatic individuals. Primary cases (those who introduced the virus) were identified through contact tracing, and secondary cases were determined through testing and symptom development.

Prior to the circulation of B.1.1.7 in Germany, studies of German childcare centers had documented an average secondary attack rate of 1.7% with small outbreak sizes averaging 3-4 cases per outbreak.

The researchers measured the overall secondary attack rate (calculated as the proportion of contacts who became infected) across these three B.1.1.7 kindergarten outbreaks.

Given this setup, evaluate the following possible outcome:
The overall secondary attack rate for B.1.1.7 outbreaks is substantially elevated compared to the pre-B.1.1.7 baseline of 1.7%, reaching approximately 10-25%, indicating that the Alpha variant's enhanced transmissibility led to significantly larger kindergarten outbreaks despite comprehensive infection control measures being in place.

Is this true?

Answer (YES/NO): NO